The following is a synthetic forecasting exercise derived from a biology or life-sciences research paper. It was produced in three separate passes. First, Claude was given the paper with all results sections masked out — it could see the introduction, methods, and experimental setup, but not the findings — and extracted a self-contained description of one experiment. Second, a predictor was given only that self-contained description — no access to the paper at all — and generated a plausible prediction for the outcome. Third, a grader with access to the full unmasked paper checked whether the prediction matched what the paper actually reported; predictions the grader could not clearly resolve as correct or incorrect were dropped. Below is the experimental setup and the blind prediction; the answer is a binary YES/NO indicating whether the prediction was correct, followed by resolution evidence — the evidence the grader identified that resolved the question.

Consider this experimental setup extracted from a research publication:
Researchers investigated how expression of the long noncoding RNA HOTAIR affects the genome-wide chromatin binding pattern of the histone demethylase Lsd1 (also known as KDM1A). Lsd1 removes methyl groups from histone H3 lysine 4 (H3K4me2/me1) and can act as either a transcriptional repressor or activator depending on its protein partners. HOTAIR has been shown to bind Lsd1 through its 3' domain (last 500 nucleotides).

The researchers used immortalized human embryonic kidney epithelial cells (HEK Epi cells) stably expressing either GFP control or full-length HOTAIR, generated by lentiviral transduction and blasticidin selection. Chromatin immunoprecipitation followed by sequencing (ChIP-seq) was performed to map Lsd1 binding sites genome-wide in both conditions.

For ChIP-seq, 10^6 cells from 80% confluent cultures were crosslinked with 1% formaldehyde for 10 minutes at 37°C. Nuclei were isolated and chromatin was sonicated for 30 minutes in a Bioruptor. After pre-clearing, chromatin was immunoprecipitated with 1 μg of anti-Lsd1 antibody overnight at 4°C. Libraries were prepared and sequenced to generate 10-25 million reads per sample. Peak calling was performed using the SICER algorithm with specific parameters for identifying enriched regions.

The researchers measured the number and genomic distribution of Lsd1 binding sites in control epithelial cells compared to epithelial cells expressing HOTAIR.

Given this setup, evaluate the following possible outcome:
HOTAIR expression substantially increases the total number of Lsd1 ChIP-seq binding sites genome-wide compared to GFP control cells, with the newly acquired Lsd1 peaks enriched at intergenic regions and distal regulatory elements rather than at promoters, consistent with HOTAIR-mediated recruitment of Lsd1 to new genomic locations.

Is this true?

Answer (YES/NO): NO